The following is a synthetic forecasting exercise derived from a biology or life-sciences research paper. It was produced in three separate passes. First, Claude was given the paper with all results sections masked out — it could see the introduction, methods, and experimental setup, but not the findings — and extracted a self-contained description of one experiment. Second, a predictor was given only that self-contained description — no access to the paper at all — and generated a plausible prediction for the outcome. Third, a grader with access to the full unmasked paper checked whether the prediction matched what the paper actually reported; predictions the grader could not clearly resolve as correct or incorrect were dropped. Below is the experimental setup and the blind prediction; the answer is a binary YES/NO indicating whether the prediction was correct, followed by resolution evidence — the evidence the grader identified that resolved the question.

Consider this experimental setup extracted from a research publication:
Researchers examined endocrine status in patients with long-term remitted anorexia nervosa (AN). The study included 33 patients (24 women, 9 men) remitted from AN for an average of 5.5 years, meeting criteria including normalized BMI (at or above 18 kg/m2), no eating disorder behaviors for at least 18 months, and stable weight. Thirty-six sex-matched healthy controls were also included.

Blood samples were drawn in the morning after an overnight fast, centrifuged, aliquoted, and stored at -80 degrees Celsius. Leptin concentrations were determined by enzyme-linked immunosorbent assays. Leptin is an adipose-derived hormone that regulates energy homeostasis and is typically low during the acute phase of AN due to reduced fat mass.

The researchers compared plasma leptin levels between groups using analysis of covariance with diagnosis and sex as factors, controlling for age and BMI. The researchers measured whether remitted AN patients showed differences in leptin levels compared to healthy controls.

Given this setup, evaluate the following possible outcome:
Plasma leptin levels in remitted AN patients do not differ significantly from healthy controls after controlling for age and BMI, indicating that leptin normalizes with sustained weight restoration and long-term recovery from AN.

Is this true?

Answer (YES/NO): YES